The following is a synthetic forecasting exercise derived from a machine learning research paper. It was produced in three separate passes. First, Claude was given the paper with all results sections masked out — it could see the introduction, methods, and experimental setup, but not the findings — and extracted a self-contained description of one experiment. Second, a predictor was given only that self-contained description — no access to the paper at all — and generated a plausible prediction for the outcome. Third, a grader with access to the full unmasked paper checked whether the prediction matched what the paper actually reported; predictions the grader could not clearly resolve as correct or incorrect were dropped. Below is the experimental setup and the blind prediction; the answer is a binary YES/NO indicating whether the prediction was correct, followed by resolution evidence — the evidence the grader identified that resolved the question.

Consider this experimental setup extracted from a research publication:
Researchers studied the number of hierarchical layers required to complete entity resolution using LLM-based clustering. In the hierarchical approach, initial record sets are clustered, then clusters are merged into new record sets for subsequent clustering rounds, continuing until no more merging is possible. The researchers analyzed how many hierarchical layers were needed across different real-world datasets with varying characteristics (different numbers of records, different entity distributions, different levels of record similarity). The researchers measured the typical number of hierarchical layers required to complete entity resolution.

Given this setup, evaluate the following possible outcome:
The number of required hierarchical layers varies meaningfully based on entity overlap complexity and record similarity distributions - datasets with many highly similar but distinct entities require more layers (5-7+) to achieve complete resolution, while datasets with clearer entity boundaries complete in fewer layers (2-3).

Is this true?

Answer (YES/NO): NO